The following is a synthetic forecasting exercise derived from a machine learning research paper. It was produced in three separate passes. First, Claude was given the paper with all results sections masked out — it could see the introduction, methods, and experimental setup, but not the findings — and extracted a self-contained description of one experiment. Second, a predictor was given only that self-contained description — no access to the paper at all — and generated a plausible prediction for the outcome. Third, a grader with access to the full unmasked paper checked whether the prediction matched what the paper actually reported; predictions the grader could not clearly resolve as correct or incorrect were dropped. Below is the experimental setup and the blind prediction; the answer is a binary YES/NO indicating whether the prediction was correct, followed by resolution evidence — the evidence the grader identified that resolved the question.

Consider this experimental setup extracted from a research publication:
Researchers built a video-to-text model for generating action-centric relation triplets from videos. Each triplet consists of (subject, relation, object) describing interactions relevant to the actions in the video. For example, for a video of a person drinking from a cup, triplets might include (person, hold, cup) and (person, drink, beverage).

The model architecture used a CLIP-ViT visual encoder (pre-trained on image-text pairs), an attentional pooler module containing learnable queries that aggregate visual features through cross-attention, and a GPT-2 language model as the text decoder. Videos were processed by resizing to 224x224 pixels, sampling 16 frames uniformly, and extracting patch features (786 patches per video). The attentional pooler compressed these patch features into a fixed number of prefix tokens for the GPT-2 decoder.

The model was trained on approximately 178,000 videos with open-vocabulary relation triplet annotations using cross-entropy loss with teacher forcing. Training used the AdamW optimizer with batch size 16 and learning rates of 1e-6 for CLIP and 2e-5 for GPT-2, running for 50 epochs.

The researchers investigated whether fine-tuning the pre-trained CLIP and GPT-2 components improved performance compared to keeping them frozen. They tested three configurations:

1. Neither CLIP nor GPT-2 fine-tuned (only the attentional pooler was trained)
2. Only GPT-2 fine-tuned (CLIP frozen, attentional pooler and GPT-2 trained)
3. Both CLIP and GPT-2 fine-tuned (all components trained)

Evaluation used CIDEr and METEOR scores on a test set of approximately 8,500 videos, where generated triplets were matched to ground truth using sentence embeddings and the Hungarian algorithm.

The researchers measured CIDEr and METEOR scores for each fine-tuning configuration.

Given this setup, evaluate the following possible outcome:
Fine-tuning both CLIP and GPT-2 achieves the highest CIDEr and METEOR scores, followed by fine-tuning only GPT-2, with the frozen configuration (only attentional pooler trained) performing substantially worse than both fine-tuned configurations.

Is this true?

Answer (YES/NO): YES